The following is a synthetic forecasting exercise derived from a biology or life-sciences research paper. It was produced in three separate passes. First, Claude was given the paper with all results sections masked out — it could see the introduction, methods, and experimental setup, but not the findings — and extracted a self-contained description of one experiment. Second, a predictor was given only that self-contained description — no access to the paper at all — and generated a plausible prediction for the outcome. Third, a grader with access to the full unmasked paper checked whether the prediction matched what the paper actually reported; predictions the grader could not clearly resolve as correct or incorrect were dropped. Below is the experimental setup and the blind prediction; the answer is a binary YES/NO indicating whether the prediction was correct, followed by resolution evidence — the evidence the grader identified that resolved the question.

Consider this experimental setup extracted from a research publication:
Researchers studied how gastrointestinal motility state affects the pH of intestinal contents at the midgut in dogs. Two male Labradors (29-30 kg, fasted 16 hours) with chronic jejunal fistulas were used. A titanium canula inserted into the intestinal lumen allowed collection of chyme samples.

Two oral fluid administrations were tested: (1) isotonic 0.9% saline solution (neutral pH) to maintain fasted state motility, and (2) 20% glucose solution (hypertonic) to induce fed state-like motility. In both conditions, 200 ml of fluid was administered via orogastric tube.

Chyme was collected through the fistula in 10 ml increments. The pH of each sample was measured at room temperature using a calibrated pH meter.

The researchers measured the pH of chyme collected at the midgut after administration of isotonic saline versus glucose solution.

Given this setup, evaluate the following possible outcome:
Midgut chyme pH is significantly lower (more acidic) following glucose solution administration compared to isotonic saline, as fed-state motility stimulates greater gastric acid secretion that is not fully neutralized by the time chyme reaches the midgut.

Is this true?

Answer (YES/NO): NO